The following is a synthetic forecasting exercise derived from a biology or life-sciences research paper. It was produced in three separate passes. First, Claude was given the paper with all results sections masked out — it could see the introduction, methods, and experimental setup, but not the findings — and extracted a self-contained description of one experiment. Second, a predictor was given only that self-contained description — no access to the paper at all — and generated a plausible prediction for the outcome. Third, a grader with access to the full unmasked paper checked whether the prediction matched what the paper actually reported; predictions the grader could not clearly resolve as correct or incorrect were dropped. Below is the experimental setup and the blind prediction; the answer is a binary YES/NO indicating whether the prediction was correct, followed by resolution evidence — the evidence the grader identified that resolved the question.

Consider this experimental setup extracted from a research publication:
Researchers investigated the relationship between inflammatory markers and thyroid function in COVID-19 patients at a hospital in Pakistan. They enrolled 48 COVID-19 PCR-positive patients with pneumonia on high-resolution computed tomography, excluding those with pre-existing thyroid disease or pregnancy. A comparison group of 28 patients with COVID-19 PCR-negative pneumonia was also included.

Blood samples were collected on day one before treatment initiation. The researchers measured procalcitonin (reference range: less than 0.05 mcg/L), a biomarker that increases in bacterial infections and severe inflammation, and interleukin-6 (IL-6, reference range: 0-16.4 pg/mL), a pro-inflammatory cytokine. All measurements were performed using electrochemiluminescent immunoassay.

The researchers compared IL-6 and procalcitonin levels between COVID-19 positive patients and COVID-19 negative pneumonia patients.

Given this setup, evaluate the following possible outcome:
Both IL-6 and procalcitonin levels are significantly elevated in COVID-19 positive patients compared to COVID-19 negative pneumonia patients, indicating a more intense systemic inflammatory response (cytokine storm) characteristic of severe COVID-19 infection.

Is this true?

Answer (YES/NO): YES